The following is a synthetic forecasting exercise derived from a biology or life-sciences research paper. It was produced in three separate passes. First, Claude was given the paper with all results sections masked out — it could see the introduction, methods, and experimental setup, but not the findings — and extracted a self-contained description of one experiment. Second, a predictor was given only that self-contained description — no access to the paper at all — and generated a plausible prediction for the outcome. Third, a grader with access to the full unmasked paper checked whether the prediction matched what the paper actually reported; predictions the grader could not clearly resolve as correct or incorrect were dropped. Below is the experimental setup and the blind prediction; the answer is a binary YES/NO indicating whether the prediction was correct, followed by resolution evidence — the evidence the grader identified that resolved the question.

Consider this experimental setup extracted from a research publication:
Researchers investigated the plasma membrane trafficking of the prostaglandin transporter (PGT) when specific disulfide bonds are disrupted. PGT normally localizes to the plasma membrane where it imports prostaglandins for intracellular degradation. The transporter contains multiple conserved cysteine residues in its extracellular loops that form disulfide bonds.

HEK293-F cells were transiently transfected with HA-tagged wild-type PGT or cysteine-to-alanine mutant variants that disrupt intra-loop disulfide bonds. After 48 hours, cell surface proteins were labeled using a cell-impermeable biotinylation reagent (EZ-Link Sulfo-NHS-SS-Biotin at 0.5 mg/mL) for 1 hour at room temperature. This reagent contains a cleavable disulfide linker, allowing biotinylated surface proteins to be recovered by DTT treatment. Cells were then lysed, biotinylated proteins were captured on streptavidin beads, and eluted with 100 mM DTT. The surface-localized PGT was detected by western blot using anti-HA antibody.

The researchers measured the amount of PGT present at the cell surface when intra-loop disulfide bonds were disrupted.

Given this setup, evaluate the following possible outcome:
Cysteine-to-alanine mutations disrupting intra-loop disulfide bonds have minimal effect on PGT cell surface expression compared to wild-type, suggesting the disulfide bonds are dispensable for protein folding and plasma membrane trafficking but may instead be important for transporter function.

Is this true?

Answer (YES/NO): NO